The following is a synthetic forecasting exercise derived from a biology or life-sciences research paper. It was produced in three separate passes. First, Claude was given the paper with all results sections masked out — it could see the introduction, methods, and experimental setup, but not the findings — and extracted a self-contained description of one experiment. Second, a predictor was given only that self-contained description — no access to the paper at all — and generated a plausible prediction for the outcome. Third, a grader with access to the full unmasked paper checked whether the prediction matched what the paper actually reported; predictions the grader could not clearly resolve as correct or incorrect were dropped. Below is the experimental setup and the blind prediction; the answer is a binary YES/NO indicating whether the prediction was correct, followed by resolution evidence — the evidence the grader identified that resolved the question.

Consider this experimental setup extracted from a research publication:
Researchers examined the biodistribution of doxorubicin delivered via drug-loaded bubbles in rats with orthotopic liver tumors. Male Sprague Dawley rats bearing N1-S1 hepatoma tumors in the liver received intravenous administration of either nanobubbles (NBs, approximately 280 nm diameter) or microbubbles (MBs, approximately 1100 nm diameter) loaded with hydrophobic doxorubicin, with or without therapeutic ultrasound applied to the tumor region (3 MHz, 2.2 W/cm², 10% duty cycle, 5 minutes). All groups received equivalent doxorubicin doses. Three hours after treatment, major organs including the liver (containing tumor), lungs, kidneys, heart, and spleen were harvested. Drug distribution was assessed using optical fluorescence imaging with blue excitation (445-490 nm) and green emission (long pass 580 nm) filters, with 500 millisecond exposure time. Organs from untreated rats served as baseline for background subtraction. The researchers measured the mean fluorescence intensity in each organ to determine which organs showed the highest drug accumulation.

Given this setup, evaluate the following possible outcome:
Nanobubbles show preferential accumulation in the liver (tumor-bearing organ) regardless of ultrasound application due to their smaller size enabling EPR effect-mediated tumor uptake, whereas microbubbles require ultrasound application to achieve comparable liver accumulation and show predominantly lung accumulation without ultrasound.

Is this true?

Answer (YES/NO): NO